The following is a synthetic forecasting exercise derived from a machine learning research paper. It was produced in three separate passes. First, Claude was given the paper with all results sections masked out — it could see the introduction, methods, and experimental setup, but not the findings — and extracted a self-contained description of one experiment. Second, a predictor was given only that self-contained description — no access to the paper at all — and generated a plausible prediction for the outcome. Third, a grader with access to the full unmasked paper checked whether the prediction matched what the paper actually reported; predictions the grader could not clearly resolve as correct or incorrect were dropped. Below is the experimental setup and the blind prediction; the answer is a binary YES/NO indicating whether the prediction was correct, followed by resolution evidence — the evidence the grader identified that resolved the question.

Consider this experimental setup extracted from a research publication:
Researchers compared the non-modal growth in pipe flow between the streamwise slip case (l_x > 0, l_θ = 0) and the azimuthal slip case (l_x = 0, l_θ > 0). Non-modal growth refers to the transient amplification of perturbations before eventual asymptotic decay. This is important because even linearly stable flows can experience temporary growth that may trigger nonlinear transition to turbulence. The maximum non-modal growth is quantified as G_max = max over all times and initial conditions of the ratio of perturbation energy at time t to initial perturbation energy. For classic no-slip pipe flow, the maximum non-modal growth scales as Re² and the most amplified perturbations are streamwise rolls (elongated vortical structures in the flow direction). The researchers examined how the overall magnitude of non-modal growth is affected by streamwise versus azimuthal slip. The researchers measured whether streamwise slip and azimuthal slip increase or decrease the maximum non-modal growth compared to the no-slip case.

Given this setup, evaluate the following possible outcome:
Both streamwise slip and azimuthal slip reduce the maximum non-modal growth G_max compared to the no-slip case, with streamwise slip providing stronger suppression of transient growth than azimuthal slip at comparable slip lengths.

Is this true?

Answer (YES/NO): NO